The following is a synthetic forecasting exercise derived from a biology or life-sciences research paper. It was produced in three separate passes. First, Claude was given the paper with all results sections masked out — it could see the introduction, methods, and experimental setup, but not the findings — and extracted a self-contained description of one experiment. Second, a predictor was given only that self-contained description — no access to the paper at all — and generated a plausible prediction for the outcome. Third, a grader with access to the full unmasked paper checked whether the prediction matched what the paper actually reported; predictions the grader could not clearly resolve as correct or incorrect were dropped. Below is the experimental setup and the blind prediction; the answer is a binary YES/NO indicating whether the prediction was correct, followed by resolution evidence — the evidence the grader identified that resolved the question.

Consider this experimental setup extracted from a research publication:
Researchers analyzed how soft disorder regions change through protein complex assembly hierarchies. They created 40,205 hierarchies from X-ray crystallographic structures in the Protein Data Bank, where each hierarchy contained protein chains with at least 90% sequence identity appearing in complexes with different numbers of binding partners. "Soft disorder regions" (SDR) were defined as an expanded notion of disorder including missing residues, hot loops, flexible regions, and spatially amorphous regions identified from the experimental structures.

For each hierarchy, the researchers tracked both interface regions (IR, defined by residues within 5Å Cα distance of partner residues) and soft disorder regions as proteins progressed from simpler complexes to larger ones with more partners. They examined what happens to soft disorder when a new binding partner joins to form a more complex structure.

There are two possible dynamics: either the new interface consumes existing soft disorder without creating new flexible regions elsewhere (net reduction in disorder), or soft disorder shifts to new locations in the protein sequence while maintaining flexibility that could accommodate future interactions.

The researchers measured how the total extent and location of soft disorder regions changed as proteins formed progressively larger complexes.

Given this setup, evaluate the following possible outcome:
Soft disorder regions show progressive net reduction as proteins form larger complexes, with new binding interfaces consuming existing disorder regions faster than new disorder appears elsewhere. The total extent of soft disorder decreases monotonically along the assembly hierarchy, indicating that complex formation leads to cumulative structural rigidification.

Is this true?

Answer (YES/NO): NO